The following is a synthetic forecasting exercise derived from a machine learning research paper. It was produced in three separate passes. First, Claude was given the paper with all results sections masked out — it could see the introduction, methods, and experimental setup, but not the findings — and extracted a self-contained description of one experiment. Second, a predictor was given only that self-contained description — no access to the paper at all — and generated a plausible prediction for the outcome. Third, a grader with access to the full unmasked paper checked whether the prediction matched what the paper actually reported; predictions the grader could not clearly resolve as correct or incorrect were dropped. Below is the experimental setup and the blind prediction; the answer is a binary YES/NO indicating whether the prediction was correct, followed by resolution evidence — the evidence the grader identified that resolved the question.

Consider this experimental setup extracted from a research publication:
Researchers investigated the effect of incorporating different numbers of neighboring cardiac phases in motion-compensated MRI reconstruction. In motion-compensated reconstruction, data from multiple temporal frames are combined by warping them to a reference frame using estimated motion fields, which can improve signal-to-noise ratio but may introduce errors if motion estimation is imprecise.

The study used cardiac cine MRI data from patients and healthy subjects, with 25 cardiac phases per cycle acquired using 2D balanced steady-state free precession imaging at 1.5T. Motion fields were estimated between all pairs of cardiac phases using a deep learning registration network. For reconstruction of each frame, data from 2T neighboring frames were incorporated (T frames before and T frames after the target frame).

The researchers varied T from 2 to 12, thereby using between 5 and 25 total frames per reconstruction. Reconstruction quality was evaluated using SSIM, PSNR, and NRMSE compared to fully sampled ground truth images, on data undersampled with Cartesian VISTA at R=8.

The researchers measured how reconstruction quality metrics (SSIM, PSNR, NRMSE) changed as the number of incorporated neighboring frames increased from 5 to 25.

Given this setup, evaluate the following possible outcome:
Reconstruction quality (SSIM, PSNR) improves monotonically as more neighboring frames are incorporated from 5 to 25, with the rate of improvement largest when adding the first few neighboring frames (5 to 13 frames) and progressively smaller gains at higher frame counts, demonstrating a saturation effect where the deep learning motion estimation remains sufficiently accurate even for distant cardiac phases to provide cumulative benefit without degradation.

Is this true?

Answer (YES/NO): NO